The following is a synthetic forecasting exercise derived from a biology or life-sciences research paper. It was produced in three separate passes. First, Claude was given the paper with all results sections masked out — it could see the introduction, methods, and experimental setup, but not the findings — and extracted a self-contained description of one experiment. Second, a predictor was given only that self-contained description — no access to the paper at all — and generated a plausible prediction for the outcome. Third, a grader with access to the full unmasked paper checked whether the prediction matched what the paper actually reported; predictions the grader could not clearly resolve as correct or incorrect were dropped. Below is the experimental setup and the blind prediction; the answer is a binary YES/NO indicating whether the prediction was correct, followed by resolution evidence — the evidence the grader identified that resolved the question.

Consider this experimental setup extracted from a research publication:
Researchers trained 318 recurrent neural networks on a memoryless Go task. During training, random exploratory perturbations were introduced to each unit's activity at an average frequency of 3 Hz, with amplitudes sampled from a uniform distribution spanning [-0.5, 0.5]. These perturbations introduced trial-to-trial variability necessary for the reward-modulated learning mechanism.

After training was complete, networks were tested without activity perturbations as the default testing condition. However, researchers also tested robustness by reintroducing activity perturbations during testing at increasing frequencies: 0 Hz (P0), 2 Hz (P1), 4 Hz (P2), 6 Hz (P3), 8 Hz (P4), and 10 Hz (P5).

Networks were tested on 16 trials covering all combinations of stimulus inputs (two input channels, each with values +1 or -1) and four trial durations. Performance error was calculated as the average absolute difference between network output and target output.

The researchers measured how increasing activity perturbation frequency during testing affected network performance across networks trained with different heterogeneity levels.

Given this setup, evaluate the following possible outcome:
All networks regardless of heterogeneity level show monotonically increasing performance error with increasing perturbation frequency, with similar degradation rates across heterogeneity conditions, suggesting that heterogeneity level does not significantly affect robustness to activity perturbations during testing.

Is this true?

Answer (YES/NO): NO